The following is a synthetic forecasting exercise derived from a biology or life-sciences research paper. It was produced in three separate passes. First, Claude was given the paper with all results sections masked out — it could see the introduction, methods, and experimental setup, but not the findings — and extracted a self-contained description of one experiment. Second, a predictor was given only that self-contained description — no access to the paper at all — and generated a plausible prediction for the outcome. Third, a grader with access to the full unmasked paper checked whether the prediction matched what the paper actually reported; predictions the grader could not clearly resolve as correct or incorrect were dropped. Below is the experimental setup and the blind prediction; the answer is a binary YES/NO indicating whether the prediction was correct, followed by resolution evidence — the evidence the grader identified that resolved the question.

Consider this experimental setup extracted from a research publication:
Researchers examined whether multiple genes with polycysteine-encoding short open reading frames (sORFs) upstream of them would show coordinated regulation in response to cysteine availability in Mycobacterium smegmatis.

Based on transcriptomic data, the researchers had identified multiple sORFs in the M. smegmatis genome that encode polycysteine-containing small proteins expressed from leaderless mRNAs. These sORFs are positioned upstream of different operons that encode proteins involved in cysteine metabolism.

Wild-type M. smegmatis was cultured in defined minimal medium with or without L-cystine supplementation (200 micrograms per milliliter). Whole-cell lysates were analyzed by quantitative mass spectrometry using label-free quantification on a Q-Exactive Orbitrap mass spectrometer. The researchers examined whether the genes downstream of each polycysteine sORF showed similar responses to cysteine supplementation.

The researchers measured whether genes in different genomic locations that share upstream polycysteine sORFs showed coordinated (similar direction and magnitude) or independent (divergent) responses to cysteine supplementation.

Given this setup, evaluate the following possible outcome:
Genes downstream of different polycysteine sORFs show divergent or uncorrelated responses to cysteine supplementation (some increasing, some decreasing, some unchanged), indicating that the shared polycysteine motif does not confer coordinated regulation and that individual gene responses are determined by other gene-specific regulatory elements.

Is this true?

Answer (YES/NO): NO